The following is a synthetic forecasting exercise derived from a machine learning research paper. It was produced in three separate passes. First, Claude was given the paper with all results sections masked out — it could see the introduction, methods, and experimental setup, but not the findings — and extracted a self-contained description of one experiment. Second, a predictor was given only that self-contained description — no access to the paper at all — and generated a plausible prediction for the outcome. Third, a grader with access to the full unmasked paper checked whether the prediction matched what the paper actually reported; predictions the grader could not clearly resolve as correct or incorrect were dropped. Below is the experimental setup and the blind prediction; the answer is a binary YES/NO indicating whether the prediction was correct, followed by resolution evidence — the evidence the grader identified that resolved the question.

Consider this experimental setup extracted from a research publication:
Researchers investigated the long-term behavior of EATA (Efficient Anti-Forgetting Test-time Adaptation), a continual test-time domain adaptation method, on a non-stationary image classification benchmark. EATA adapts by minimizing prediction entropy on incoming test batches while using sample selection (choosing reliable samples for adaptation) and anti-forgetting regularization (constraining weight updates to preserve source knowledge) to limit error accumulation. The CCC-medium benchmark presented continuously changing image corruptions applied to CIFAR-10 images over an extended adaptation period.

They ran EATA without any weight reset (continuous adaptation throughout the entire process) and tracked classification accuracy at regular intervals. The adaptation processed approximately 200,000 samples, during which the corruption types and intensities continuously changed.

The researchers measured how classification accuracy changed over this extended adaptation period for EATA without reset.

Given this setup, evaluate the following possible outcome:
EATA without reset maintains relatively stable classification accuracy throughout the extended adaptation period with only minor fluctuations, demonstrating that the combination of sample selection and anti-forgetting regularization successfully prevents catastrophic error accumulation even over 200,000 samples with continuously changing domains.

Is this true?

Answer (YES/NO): NO